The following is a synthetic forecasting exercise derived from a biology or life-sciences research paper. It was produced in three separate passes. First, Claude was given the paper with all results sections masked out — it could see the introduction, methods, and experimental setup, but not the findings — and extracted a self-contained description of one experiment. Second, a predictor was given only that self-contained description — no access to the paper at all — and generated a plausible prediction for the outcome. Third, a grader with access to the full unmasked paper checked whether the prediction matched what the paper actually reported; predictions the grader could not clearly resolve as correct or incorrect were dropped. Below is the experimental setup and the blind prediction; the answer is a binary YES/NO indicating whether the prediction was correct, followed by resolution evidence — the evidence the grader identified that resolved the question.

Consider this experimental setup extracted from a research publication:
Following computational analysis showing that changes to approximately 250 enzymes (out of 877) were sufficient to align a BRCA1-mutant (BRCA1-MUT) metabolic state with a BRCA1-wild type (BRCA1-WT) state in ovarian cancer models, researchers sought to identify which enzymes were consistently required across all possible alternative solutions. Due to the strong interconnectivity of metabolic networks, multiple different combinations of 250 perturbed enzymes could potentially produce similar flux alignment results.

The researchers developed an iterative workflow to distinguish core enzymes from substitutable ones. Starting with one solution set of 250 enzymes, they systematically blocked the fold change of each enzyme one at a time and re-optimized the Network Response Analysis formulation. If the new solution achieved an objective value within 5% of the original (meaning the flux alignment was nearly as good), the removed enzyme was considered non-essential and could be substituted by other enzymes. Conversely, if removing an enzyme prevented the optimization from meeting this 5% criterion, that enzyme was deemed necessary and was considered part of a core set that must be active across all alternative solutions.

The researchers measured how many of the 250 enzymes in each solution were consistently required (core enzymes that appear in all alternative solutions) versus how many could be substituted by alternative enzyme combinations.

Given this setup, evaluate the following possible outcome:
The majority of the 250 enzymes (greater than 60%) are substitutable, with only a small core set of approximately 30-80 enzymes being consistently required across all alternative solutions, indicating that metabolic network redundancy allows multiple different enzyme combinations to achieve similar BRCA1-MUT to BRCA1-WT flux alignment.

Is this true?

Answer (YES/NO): NO